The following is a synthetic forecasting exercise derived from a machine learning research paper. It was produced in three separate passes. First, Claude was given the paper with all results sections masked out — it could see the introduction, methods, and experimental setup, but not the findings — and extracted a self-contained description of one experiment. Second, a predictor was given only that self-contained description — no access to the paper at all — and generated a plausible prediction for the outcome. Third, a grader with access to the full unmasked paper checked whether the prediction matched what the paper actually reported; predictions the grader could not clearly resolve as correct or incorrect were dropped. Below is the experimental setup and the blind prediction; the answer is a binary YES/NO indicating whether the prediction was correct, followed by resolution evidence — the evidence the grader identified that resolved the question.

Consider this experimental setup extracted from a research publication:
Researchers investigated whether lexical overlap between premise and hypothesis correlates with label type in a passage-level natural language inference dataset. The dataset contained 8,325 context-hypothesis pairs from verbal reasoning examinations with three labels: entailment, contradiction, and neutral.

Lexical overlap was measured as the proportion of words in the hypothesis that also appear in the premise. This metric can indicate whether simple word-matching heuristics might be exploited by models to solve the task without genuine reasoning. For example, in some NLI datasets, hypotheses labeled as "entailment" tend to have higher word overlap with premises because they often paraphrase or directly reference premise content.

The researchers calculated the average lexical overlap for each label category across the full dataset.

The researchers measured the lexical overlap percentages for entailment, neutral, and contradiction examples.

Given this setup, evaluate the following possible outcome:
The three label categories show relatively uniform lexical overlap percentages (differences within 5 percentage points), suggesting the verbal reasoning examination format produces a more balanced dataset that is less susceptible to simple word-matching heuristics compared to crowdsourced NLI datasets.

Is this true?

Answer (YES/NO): YES